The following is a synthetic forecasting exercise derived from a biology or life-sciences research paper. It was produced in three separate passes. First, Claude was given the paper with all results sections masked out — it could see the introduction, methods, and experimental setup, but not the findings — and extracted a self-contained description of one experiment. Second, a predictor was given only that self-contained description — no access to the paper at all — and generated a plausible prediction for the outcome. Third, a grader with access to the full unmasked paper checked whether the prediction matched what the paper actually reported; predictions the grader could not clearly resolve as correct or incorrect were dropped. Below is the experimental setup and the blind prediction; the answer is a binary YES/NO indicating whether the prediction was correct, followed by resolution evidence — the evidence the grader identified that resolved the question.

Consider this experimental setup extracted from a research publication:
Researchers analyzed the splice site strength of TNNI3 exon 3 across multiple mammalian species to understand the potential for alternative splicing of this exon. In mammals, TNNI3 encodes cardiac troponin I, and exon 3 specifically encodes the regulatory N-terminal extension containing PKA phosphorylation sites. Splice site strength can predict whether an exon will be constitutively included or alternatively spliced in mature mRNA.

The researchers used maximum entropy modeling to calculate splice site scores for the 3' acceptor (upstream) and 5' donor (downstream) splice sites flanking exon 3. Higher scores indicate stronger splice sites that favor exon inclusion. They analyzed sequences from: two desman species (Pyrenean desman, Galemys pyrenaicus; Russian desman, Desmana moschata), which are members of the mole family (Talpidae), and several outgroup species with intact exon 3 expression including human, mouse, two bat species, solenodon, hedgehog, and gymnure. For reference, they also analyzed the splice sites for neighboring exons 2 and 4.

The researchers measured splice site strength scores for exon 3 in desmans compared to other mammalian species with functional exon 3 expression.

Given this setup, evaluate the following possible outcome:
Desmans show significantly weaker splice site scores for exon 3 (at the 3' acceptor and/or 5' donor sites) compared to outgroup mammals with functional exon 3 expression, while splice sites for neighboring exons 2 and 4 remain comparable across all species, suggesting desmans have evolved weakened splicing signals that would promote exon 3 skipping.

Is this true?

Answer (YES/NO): YES